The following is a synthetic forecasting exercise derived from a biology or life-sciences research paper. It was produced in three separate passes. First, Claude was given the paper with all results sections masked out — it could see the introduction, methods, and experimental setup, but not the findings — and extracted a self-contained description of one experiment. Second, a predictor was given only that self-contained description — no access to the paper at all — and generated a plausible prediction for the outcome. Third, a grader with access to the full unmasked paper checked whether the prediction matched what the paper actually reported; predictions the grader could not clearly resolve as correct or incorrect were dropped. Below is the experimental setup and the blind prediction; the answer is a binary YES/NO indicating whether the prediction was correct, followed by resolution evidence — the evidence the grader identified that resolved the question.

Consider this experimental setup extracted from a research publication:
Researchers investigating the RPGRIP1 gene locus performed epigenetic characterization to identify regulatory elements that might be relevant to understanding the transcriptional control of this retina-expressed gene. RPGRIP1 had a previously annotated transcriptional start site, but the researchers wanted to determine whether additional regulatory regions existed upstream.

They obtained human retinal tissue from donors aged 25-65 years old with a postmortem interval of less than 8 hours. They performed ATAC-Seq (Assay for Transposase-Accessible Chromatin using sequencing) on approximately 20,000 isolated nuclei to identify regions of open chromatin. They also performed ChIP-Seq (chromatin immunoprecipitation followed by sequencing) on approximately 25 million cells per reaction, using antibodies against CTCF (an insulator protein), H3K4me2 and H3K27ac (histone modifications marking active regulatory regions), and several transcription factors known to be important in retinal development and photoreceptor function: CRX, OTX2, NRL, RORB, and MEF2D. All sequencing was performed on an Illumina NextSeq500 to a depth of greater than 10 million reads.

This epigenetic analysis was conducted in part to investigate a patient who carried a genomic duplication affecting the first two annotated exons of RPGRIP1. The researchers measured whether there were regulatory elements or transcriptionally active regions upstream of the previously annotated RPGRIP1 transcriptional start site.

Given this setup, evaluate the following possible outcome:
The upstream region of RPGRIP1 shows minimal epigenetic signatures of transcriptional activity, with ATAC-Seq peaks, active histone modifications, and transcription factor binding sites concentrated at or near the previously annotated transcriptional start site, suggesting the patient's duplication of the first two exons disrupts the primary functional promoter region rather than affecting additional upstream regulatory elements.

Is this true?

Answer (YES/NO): NO